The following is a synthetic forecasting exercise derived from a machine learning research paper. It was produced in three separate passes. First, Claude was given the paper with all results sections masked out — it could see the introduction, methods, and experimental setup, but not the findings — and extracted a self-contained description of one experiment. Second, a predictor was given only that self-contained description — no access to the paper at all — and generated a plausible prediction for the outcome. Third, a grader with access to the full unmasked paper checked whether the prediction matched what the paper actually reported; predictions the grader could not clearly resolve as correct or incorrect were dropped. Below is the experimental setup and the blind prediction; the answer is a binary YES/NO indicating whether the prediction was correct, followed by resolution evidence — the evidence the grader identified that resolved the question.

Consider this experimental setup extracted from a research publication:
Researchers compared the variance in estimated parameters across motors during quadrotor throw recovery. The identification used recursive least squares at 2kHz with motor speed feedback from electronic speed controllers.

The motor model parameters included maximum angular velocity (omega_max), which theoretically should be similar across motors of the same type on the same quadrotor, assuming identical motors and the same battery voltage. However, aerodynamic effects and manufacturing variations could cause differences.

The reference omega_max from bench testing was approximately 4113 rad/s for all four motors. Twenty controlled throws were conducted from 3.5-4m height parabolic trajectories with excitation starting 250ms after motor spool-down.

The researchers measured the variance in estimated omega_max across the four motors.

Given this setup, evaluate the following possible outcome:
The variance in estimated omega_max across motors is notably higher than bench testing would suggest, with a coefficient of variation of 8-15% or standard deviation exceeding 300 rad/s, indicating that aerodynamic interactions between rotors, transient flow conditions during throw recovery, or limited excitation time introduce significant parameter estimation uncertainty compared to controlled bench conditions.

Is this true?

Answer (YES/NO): NO